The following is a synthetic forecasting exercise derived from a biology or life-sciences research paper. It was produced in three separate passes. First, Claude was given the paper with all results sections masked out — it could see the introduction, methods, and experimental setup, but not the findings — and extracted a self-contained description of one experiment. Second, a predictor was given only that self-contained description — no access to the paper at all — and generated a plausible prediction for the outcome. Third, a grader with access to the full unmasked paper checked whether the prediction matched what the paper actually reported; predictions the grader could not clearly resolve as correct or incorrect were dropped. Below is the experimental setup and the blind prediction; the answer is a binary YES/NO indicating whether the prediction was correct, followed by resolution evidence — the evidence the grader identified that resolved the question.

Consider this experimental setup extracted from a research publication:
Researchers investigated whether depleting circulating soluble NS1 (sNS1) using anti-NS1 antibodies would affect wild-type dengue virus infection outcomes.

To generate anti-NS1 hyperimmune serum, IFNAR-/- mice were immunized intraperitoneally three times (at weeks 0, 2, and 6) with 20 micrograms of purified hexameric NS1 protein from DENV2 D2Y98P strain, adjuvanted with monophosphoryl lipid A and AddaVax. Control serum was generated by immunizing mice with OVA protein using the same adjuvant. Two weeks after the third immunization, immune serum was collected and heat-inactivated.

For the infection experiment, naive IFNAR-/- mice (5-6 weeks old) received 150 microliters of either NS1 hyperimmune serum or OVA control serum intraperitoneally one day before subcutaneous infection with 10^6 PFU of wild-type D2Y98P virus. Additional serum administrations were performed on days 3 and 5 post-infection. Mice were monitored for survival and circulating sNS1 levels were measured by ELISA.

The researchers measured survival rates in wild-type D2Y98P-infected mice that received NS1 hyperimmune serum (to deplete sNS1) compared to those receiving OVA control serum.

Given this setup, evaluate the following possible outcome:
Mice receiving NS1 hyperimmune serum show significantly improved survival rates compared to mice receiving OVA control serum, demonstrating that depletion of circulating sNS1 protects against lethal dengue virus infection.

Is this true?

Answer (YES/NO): NO